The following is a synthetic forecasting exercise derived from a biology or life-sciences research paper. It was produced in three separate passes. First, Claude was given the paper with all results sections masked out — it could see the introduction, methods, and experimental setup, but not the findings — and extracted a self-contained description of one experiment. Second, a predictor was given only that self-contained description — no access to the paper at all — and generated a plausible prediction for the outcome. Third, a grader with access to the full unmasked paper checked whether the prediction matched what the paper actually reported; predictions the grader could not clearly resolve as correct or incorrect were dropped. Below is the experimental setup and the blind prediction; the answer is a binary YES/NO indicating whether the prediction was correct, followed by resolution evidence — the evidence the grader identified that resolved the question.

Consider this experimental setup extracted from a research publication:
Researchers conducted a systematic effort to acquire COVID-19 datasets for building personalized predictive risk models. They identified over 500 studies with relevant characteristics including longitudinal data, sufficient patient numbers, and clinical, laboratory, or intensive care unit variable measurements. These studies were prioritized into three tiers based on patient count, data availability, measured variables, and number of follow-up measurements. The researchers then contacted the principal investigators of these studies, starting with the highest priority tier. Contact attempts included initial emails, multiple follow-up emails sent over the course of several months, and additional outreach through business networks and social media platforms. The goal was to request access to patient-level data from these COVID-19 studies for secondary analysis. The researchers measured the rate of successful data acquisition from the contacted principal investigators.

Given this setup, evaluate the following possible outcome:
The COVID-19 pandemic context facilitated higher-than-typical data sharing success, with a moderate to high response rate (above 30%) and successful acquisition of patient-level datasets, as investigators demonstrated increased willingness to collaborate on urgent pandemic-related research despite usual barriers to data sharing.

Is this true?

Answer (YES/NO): NO